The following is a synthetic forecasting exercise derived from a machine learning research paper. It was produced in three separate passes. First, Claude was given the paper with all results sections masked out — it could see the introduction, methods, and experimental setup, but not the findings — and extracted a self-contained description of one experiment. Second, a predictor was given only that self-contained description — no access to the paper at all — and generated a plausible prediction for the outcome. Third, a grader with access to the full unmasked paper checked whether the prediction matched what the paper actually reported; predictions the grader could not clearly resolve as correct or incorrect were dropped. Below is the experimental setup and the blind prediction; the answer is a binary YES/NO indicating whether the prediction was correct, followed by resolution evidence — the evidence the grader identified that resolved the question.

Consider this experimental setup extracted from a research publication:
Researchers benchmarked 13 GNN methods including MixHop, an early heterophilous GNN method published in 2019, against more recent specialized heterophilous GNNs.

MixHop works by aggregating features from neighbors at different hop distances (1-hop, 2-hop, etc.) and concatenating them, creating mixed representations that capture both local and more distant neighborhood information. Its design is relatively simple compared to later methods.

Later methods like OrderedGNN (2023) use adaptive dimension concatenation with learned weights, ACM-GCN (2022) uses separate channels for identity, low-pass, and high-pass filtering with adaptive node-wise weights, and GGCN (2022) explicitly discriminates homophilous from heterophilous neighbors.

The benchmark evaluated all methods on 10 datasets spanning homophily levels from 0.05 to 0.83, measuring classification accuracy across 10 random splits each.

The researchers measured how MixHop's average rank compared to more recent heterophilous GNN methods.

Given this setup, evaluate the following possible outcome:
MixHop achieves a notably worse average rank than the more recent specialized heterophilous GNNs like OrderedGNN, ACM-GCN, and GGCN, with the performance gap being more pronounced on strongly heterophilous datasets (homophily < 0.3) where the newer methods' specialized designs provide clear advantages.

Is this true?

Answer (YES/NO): NO